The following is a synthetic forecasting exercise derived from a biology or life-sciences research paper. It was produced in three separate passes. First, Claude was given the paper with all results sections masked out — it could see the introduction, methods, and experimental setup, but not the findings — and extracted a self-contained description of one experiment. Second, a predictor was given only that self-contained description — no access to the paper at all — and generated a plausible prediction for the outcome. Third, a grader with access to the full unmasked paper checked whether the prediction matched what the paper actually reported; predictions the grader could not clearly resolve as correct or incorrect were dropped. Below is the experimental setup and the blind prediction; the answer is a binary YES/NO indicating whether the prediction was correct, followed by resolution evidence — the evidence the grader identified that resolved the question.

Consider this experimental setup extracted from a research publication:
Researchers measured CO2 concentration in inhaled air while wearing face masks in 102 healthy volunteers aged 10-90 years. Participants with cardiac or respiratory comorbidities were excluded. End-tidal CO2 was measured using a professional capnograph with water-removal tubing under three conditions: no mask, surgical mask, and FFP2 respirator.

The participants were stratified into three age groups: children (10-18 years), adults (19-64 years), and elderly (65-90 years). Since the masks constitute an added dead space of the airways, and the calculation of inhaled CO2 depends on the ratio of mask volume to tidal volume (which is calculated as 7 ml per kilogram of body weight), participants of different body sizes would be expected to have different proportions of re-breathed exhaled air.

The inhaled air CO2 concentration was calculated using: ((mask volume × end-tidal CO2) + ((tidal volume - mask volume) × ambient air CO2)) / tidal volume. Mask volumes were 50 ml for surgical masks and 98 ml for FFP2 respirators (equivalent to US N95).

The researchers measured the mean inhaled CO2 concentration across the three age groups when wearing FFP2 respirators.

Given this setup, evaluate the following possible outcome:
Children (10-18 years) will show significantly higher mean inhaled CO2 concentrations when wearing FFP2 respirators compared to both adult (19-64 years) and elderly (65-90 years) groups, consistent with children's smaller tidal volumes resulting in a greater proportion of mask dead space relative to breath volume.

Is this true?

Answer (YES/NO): YES